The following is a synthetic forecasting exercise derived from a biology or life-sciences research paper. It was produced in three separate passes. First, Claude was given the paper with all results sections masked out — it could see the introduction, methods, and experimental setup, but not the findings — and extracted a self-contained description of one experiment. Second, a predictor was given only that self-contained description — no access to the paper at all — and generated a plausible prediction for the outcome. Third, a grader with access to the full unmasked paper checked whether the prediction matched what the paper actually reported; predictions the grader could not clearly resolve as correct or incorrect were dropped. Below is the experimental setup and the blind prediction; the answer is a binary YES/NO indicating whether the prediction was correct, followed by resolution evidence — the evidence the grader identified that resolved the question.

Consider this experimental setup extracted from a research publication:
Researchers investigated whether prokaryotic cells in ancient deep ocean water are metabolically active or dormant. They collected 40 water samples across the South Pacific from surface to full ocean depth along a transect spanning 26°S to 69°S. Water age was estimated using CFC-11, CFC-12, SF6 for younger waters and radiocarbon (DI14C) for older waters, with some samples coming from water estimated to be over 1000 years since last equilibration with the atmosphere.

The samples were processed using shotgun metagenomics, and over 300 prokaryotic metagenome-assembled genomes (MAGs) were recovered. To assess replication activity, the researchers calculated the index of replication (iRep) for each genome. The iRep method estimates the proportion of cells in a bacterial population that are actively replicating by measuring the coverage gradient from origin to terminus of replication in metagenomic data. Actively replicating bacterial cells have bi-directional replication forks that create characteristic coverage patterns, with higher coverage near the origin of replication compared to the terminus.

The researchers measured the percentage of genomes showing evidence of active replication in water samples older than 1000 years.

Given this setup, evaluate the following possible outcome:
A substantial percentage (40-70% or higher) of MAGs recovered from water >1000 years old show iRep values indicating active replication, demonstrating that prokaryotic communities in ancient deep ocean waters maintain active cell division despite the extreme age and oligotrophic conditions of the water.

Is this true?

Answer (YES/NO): YES